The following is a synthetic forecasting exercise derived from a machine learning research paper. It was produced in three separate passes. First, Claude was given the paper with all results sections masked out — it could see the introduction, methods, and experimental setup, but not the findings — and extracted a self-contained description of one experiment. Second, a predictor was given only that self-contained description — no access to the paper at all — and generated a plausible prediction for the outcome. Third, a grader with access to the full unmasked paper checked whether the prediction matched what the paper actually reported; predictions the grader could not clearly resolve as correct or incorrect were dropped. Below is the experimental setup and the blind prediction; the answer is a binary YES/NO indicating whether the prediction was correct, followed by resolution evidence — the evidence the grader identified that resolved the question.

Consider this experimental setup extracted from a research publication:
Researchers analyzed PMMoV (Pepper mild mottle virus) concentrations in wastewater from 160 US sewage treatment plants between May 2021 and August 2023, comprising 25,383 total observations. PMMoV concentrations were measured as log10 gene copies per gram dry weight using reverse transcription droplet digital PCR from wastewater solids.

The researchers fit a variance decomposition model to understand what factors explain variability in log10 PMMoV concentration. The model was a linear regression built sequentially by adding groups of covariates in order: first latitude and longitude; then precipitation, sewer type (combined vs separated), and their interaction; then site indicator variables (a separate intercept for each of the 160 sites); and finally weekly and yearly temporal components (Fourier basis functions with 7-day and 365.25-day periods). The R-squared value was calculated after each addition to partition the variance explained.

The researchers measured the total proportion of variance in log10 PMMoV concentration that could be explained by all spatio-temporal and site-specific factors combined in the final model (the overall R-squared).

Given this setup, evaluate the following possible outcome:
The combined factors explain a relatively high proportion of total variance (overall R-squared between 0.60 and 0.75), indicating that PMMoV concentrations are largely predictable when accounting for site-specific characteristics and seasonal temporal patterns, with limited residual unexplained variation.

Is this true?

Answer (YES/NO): NO